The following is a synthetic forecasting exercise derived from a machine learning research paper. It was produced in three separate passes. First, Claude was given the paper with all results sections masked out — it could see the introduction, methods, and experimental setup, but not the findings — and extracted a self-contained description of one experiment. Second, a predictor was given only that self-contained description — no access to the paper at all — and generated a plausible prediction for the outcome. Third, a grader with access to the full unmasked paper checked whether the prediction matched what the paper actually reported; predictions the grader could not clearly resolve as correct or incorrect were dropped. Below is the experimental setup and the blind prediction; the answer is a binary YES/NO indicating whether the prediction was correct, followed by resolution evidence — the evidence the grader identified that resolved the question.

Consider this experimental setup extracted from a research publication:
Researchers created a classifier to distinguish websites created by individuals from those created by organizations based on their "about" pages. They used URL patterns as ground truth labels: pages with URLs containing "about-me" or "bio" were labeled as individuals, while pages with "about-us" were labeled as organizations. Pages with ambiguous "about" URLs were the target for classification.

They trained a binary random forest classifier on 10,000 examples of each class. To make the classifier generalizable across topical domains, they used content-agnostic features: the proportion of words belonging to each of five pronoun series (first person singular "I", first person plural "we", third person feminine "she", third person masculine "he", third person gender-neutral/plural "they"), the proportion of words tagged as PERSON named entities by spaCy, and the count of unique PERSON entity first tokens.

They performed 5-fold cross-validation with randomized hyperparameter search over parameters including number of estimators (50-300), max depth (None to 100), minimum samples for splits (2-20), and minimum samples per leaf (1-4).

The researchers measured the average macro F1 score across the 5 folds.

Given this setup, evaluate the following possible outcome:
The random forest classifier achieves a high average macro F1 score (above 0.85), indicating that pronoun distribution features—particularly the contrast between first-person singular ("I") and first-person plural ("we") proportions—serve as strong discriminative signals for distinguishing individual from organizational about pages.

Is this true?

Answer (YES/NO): YES